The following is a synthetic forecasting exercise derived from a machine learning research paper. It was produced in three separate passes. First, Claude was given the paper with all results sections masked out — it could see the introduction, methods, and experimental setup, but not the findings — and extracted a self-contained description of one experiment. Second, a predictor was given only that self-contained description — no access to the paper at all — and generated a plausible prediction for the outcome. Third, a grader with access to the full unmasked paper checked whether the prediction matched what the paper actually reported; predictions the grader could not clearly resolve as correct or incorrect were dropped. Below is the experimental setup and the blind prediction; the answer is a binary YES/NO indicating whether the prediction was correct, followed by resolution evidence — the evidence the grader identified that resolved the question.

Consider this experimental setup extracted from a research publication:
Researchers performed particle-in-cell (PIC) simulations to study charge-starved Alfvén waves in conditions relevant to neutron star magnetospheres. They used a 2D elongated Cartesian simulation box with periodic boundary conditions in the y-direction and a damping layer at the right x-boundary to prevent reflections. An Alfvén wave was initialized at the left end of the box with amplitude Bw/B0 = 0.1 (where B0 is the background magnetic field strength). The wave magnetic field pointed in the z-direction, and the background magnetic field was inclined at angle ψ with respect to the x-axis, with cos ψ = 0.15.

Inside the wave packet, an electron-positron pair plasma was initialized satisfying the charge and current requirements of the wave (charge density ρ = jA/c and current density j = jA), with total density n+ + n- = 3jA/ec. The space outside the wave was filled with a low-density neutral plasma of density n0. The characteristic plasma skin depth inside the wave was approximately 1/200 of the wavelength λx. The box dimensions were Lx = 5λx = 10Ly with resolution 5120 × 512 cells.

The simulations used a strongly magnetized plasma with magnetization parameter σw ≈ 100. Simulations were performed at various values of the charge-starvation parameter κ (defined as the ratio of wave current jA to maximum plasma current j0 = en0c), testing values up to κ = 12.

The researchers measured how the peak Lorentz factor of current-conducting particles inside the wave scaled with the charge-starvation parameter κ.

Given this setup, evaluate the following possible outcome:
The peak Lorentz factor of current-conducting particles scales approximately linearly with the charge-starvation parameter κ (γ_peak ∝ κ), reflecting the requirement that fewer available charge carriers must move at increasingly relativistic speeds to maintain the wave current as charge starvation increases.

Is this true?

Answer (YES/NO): NO